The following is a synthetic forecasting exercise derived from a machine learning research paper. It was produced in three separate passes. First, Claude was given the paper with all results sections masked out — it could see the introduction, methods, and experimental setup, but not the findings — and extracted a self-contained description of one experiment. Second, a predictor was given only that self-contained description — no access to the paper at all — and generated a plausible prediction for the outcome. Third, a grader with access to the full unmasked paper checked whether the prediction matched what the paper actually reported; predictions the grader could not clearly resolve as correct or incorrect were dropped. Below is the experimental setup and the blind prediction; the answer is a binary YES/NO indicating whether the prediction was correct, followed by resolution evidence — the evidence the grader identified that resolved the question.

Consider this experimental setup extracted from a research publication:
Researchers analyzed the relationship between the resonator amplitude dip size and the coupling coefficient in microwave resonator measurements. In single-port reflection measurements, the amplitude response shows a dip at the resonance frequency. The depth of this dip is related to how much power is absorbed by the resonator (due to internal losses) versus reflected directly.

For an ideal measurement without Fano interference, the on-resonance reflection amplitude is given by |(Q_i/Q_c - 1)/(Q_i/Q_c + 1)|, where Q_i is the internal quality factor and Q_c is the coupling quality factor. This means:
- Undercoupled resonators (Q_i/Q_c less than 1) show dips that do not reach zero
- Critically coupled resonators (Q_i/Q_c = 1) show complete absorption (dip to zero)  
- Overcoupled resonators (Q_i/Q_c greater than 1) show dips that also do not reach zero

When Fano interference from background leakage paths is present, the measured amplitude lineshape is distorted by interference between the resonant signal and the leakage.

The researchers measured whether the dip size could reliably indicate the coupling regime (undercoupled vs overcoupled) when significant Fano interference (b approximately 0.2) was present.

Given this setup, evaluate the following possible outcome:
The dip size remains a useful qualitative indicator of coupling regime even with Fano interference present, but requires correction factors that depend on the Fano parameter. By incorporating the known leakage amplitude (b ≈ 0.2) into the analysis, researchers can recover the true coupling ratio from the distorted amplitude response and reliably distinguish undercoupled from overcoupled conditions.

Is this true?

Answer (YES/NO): NO